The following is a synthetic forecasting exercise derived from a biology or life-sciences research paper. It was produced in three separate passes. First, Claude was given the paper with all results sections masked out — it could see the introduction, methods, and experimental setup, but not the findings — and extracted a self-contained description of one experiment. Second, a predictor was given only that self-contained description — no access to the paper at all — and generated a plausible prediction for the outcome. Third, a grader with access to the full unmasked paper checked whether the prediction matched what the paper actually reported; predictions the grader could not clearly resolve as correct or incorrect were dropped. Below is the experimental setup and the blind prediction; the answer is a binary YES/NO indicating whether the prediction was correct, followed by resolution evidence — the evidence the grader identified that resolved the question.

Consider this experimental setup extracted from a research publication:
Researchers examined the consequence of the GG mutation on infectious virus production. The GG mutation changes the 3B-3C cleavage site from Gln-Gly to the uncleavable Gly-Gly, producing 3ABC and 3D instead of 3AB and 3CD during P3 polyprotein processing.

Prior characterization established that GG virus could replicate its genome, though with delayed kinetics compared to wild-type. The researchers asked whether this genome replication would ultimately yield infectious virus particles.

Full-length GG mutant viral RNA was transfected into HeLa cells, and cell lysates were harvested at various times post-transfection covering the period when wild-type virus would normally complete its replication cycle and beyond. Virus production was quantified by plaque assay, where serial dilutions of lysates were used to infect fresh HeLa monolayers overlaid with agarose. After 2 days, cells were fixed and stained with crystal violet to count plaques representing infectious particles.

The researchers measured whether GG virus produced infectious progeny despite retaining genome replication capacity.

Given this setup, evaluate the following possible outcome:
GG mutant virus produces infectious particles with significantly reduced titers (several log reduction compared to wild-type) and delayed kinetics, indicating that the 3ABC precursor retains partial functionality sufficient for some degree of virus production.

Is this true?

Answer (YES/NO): YES